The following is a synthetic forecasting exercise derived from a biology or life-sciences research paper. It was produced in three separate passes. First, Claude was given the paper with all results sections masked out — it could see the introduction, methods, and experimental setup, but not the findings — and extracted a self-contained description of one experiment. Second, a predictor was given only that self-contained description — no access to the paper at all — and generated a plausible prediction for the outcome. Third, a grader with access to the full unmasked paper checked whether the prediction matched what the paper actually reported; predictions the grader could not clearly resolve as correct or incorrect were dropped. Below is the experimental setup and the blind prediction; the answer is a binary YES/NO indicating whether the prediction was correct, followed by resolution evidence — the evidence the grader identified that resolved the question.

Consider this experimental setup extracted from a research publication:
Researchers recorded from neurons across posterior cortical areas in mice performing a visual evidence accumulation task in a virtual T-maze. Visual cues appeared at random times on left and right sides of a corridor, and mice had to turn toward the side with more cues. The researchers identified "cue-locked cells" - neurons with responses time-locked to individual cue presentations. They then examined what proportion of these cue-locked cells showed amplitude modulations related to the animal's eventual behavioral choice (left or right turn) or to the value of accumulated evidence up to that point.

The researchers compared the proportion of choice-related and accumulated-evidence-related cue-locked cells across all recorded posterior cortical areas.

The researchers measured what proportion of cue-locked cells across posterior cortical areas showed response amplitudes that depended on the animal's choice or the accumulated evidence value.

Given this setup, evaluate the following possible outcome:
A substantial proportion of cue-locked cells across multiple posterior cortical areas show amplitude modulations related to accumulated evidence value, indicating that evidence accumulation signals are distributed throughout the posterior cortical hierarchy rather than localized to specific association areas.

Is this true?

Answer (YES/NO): YES